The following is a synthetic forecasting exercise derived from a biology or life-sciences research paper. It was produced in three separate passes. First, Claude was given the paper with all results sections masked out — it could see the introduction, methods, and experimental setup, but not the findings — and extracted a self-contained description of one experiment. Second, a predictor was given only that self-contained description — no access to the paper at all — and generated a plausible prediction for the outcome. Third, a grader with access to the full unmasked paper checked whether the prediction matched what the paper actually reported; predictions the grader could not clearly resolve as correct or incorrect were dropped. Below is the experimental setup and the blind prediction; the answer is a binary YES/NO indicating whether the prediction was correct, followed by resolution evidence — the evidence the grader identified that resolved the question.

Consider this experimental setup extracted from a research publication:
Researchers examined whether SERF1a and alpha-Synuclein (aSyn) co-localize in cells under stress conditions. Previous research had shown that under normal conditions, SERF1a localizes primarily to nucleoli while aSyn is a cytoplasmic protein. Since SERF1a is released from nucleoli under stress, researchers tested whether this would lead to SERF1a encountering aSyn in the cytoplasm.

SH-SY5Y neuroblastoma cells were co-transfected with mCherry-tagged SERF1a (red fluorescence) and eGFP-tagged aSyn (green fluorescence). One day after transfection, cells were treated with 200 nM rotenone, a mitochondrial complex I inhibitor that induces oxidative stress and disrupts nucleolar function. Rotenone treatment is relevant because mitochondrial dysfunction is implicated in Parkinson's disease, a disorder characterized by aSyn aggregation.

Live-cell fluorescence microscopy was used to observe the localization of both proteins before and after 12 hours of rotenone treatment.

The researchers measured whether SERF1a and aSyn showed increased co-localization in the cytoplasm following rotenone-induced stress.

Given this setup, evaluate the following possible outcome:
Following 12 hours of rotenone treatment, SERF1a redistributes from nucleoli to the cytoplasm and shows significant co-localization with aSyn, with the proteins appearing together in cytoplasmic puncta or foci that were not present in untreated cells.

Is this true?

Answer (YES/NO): YES